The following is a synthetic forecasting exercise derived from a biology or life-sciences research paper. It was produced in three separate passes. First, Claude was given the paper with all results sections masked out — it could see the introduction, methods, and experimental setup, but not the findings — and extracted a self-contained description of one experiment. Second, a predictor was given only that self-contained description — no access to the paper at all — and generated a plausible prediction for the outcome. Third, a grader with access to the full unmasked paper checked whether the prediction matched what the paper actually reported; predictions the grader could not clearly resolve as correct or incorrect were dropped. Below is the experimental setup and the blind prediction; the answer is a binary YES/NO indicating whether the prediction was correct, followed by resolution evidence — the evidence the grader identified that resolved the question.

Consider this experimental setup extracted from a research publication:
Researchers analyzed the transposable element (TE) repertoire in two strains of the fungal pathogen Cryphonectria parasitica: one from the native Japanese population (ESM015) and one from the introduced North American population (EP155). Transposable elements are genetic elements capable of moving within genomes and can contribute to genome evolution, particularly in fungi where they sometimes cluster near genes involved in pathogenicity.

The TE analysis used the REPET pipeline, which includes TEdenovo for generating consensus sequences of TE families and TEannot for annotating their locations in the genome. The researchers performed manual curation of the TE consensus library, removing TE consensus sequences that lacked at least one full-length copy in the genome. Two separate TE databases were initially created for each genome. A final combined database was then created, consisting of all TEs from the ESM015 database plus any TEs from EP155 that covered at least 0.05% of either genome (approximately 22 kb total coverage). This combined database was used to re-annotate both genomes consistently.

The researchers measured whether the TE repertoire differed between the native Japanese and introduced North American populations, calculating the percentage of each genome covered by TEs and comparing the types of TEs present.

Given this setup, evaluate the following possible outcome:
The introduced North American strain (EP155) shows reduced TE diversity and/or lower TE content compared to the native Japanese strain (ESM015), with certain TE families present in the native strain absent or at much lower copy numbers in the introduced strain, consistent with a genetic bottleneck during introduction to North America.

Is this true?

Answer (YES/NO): NO